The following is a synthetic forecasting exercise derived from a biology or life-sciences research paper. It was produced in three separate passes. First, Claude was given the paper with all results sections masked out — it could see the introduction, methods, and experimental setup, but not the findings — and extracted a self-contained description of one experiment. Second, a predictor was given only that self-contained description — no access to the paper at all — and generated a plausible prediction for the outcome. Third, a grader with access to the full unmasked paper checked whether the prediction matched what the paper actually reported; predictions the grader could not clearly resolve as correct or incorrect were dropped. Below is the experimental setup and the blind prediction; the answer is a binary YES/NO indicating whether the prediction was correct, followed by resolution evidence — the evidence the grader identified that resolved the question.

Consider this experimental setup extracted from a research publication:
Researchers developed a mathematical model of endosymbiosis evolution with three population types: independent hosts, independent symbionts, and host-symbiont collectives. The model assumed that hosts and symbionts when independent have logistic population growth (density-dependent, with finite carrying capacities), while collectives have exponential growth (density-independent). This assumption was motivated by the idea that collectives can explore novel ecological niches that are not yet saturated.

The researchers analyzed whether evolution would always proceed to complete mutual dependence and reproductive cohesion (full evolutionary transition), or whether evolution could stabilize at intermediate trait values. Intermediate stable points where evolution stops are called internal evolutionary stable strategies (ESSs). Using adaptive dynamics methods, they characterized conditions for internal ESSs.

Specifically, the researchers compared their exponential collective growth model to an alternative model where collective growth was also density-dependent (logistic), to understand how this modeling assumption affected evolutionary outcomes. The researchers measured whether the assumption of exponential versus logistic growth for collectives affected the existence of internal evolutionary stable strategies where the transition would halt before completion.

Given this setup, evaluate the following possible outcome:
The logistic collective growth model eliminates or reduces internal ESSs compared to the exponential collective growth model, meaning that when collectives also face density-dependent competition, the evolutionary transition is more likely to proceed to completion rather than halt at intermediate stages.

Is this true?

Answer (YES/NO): NO